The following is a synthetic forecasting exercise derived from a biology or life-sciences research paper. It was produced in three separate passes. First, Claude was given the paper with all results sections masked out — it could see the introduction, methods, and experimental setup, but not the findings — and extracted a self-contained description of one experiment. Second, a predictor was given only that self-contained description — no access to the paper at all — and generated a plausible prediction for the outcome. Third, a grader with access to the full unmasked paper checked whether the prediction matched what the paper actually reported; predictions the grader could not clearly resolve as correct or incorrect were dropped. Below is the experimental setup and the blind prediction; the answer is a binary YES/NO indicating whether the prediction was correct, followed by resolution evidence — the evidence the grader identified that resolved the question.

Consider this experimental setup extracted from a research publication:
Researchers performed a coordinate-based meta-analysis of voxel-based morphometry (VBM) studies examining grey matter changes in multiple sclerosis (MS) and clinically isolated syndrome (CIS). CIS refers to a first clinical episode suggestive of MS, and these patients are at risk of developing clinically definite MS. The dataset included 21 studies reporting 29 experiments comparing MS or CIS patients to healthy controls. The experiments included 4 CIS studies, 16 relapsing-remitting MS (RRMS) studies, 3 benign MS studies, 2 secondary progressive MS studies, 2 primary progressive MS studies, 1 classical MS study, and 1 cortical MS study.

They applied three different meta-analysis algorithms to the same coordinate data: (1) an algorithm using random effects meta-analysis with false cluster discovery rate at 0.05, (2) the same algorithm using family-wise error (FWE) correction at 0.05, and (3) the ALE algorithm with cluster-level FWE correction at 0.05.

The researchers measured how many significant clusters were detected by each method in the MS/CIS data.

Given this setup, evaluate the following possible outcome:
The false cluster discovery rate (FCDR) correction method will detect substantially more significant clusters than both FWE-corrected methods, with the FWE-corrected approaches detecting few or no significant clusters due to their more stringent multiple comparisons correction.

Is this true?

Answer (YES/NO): NO